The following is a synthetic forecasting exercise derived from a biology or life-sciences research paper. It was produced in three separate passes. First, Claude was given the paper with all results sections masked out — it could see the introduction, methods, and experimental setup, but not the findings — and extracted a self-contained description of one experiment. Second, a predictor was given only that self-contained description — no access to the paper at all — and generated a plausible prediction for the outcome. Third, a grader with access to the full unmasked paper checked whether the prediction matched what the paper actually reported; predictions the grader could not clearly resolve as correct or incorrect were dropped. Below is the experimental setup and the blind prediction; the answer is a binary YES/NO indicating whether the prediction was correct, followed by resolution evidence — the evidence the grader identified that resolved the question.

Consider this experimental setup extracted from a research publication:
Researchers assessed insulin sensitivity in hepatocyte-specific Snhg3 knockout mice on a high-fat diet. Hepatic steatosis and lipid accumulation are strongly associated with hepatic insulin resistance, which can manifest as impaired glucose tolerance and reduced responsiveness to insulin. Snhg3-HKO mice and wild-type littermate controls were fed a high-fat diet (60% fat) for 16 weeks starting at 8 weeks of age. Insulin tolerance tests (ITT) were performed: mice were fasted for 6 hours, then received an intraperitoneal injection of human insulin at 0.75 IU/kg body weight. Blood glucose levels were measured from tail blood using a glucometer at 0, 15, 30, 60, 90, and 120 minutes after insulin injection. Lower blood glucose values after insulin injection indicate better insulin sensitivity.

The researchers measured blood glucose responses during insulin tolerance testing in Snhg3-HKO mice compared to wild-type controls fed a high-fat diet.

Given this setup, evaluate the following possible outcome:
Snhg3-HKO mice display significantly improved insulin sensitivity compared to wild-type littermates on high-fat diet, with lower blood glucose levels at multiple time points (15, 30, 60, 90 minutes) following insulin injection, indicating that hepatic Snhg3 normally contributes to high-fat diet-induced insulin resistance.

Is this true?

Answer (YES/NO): YES